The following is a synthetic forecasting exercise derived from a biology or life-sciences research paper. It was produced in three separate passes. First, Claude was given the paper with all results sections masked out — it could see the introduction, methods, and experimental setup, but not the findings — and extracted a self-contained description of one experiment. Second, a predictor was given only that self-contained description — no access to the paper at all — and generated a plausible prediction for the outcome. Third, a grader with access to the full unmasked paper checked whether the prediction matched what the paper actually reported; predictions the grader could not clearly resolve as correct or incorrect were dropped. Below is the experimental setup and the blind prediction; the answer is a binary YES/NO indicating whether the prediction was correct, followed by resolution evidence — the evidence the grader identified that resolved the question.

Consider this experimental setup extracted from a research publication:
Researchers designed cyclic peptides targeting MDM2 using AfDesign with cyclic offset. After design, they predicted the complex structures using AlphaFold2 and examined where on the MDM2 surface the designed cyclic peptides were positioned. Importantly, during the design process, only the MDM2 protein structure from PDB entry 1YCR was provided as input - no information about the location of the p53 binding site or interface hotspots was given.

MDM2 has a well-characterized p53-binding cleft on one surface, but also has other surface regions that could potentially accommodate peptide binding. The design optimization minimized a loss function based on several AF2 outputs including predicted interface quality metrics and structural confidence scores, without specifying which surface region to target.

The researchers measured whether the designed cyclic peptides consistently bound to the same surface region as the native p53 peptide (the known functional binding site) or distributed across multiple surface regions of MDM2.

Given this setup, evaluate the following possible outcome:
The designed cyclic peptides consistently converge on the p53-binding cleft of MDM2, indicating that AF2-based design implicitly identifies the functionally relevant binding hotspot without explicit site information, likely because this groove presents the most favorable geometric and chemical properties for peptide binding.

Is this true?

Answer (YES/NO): YES